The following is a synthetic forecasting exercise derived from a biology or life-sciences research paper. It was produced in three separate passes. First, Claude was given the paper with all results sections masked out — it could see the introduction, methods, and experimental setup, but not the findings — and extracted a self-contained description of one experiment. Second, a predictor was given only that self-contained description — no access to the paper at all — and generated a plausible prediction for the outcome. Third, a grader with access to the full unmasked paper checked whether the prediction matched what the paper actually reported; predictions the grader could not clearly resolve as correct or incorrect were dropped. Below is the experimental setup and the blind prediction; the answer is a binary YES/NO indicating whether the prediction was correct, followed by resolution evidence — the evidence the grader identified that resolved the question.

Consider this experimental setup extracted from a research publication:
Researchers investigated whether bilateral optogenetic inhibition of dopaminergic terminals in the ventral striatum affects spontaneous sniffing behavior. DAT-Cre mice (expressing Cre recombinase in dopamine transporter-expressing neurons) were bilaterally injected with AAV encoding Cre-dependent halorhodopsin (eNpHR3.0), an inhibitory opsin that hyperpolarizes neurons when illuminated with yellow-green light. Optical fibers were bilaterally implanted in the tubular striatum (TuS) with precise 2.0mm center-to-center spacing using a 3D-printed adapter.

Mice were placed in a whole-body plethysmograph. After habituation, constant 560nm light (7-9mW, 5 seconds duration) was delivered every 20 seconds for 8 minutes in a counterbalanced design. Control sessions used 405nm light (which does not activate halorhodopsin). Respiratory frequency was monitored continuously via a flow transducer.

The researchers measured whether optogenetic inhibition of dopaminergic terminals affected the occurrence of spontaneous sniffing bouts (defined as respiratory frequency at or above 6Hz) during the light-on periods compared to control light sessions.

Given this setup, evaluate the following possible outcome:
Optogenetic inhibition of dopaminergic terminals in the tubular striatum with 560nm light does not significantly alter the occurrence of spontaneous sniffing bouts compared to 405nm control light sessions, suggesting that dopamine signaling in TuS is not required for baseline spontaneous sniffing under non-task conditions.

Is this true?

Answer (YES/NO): NO